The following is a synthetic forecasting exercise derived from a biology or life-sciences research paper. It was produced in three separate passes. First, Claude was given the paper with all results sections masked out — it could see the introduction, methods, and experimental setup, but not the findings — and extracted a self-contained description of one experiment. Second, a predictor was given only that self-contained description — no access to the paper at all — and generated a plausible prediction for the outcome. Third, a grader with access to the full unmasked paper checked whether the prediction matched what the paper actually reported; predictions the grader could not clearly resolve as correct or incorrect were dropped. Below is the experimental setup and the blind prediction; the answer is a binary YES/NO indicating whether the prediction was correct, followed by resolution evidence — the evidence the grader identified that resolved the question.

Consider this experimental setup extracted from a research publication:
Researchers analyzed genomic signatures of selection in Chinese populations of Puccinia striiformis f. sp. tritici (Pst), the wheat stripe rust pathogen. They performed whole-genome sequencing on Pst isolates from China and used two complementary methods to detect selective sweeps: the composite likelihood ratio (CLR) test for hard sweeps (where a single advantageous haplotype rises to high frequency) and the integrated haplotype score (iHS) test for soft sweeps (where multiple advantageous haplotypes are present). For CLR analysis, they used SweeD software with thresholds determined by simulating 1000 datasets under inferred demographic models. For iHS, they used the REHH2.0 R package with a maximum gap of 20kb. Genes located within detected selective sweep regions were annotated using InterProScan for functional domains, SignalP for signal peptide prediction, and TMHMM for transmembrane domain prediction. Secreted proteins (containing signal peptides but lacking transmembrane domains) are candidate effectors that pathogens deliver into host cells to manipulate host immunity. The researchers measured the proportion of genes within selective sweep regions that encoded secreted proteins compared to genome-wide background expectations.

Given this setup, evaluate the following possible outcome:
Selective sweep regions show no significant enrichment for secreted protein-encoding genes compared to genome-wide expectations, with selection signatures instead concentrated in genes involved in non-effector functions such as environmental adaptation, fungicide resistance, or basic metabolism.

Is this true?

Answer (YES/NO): NO